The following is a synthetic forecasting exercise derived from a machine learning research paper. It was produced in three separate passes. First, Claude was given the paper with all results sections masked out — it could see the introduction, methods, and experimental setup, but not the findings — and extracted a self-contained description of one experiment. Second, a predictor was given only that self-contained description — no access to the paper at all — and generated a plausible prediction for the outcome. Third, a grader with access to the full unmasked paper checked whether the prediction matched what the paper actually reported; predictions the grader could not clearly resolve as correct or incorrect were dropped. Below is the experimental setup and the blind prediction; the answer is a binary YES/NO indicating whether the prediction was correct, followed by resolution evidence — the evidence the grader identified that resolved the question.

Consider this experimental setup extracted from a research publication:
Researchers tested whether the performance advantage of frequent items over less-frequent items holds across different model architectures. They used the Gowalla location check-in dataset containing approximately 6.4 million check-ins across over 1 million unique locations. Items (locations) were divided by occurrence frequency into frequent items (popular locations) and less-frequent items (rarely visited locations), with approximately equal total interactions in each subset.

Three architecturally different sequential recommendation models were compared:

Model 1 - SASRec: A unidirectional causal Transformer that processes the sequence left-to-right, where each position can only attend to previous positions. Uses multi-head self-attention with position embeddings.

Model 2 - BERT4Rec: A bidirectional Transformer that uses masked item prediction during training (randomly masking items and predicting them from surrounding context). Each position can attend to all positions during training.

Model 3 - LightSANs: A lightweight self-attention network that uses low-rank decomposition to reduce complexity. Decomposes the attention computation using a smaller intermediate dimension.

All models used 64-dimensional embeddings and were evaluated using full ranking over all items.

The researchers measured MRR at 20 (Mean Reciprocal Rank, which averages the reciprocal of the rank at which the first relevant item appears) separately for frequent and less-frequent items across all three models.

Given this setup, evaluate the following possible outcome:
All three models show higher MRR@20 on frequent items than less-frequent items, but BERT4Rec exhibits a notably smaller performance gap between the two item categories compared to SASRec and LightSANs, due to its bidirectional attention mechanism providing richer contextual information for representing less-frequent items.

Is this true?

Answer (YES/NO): NO